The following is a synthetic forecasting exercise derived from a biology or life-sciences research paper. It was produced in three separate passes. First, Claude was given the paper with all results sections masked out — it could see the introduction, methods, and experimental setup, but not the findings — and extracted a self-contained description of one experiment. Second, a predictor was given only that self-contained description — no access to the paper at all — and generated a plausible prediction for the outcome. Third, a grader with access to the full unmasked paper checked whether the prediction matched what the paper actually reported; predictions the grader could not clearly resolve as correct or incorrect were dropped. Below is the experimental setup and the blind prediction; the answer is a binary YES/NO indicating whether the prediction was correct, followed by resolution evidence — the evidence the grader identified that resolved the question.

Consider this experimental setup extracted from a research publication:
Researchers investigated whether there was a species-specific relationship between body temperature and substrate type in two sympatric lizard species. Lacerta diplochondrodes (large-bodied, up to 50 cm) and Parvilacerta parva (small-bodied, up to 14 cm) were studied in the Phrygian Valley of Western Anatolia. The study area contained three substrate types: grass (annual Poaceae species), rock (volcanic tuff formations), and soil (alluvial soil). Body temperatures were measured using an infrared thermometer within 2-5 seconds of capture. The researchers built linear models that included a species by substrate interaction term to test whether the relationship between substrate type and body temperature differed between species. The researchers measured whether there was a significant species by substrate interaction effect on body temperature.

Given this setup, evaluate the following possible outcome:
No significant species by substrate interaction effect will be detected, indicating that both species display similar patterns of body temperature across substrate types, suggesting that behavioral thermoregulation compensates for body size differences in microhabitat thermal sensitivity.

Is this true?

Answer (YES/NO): NO